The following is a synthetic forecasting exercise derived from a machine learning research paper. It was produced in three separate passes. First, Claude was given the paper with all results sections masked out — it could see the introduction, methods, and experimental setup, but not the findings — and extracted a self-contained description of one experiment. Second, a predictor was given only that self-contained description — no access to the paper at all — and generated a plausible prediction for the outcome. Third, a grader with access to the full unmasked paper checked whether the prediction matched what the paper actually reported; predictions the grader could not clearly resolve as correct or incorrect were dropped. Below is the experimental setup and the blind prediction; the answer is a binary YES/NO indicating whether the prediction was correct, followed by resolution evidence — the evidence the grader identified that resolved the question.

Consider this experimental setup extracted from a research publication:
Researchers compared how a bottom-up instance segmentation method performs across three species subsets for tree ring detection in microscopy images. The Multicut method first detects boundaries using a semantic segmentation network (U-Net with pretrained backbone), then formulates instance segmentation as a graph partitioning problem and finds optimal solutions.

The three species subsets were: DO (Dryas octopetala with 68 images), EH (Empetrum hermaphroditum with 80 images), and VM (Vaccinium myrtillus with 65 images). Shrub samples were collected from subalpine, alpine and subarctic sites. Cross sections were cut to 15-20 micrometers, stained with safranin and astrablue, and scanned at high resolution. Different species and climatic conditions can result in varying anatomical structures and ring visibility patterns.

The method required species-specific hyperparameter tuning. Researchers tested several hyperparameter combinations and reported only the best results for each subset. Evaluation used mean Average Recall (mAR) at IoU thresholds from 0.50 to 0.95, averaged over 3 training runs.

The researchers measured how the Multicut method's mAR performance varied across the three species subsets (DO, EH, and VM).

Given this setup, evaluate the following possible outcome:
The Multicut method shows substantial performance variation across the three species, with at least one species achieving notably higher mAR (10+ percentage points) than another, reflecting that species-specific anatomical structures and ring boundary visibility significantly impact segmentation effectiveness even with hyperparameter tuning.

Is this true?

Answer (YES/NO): YES